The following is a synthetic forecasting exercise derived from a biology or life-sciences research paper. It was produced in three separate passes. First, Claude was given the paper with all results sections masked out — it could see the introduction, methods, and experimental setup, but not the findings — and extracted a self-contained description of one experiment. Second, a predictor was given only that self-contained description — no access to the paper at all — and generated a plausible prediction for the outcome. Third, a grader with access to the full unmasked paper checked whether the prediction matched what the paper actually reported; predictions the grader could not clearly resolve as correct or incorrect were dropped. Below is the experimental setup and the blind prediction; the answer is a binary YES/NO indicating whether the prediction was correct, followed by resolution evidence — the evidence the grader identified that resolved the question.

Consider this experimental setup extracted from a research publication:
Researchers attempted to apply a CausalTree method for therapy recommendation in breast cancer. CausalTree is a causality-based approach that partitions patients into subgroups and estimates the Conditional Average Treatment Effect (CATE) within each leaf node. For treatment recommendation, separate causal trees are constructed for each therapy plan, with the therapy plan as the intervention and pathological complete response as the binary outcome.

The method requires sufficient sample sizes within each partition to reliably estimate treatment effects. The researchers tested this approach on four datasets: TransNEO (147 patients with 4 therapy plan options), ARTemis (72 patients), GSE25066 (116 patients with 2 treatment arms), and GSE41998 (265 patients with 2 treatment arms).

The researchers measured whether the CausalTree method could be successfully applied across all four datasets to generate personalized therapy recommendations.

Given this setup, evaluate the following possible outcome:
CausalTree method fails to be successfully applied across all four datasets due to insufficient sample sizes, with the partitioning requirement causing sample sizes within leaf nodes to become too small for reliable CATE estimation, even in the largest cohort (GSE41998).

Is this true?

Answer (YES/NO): NO